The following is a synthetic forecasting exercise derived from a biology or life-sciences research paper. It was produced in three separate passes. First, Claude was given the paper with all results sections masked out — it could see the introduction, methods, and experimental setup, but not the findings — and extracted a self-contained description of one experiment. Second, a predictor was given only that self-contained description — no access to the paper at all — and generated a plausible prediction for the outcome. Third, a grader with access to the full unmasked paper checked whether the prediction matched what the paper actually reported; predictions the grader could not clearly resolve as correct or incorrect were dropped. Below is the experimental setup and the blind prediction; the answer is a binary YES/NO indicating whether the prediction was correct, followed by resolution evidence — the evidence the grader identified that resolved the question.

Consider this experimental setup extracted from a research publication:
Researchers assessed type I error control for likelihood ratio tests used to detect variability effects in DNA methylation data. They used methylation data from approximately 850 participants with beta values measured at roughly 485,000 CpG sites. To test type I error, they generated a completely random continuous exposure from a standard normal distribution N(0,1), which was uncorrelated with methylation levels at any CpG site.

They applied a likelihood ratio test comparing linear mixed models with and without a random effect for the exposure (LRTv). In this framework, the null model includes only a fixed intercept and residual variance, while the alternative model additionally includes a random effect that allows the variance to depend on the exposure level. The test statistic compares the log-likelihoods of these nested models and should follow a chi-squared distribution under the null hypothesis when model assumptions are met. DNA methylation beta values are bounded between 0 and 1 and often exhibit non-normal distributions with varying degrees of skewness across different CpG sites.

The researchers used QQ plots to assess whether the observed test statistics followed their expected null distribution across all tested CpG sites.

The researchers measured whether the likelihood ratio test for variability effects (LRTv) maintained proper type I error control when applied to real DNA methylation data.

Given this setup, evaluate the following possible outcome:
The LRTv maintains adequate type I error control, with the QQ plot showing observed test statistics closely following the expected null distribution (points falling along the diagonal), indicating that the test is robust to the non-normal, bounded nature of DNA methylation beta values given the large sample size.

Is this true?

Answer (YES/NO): NO